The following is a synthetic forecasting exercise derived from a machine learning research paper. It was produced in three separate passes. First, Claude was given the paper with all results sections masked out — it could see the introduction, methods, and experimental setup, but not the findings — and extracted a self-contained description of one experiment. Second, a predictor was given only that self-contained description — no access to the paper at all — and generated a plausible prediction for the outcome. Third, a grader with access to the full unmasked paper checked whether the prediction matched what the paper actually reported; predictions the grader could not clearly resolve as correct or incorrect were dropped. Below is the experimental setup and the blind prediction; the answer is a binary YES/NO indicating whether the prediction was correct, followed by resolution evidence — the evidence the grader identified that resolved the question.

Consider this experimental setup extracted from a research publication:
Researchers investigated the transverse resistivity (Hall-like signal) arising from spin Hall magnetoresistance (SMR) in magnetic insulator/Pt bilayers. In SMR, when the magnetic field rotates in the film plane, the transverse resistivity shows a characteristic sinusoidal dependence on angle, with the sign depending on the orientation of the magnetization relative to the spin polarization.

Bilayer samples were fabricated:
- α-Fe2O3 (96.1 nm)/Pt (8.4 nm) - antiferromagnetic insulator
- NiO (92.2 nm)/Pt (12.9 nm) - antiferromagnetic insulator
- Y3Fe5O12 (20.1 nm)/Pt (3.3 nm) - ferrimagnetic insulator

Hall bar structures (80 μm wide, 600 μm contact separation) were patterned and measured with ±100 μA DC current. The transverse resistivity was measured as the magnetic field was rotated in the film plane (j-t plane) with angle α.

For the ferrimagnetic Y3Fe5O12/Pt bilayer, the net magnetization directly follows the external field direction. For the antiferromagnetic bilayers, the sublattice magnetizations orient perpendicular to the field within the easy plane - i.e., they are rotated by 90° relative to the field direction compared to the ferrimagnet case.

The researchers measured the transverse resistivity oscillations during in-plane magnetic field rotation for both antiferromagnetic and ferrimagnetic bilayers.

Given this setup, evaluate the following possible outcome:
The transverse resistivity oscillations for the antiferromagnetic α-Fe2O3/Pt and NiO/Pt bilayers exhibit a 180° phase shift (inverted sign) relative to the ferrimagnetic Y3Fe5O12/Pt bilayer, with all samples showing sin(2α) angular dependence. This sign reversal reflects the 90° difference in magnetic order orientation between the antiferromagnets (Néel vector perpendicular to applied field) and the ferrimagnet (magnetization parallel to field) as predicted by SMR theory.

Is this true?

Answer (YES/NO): YES